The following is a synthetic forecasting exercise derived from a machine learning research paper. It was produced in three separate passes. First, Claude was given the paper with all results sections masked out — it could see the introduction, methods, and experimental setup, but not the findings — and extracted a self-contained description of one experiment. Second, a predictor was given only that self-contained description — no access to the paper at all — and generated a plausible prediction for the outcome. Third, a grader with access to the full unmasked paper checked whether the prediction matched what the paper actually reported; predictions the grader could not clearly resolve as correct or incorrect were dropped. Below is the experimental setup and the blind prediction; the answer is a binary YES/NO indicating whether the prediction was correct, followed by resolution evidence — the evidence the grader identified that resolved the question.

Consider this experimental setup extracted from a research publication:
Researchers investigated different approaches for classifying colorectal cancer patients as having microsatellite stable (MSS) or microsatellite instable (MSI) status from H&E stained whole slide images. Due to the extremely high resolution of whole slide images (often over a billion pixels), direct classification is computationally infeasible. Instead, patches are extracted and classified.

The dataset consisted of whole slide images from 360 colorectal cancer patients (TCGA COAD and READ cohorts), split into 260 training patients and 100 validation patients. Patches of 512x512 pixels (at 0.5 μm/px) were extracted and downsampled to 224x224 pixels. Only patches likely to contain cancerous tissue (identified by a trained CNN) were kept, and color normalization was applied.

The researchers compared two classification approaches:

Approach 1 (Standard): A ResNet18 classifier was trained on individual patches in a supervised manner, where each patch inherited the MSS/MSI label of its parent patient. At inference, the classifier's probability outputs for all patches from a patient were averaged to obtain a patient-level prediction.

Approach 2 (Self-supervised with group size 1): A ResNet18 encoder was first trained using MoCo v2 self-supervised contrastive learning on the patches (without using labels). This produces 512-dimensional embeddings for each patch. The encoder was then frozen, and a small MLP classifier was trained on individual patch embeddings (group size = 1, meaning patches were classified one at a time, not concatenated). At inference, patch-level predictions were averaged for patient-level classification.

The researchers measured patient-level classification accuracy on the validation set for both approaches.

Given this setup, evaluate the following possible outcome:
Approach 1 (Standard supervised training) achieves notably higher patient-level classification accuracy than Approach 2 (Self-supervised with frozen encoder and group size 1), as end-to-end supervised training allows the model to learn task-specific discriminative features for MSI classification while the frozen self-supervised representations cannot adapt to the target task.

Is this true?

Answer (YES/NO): NO